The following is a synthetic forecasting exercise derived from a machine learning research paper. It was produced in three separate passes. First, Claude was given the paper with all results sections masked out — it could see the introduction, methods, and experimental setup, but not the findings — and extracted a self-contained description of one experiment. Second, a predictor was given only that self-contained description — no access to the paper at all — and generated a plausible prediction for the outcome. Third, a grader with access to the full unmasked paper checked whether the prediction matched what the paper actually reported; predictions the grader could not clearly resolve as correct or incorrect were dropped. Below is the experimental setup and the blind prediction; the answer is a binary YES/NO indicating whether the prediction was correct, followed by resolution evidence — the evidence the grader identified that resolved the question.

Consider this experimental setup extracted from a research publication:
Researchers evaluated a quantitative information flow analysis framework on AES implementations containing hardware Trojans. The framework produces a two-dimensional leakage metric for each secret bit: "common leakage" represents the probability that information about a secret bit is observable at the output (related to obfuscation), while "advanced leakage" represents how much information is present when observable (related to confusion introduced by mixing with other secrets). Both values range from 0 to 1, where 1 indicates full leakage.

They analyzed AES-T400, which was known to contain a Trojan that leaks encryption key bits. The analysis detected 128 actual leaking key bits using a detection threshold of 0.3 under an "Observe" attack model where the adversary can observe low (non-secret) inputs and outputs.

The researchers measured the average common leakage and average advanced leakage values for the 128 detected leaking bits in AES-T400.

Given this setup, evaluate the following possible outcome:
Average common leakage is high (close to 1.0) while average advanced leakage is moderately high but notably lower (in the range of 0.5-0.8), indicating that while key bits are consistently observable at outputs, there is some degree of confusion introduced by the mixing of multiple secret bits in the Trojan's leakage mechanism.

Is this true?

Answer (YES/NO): NO